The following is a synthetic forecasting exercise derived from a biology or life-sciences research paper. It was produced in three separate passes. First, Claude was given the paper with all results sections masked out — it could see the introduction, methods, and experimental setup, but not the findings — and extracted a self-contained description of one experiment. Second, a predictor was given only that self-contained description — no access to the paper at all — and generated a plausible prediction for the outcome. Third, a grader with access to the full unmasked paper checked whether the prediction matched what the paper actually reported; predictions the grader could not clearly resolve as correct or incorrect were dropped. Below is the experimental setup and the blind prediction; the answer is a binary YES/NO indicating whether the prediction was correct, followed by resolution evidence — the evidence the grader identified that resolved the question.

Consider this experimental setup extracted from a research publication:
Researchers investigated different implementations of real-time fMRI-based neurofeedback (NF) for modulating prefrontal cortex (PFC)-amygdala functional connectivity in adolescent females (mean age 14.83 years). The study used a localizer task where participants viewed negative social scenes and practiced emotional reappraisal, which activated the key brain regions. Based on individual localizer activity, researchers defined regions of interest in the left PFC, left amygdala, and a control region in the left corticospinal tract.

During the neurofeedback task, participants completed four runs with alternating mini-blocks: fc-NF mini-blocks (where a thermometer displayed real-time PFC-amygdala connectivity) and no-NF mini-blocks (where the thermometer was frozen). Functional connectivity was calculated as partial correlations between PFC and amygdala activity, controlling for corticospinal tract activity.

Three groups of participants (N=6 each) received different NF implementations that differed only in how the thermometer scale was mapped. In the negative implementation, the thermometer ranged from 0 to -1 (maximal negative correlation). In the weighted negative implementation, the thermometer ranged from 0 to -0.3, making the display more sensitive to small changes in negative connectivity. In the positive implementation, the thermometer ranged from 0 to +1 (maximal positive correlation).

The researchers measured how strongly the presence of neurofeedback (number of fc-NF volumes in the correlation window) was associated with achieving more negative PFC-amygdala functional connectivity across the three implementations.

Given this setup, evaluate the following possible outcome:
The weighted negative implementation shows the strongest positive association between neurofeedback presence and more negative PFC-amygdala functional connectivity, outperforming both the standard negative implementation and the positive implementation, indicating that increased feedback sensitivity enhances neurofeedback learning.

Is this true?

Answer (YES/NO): YES